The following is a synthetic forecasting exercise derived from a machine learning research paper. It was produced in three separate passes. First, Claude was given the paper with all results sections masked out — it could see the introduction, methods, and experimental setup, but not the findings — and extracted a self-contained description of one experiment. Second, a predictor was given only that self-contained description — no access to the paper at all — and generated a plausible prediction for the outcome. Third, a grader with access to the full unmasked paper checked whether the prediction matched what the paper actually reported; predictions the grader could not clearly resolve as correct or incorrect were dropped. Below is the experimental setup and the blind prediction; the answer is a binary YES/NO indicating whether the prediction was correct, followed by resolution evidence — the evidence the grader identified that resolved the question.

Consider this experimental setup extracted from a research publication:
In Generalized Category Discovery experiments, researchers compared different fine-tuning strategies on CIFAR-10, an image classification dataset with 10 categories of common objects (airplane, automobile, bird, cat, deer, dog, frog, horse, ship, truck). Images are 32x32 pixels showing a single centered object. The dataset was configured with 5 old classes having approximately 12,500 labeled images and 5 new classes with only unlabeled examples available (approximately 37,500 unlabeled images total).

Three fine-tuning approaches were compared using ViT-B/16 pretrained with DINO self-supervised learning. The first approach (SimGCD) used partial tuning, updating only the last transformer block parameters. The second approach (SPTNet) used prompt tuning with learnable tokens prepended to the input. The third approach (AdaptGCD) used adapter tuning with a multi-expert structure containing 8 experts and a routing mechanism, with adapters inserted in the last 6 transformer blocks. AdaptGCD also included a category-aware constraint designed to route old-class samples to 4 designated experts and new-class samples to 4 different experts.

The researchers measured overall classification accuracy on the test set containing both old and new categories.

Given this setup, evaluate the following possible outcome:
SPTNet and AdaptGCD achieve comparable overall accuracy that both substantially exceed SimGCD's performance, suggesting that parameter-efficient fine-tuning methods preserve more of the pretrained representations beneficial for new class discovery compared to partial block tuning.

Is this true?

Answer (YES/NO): NO